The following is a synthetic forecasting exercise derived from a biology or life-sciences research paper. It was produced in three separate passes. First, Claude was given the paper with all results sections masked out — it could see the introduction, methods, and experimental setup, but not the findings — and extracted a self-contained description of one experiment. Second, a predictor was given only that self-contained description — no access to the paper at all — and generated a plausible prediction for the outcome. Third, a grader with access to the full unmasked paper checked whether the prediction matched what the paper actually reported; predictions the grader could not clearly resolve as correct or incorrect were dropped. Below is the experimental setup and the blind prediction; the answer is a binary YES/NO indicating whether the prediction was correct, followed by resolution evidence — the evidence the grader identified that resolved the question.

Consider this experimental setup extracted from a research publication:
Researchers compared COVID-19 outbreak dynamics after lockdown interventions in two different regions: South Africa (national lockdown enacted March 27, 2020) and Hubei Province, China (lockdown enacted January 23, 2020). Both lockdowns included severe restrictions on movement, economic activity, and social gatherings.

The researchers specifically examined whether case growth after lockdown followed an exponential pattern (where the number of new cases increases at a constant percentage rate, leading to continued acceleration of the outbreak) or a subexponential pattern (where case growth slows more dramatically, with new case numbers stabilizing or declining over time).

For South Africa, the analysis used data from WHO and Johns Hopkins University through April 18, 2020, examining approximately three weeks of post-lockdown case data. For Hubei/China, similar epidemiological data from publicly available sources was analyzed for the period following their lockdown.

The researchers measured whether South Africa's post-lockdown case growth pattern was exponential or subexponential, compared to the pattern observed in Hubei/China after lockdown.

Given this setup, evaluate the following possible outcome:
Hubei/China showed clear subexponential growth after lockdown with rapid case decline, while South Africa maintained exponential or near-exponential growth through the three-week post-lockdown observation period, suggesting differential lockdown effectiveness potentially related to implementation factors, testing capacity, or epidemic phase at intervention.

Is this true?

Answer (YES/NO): YES